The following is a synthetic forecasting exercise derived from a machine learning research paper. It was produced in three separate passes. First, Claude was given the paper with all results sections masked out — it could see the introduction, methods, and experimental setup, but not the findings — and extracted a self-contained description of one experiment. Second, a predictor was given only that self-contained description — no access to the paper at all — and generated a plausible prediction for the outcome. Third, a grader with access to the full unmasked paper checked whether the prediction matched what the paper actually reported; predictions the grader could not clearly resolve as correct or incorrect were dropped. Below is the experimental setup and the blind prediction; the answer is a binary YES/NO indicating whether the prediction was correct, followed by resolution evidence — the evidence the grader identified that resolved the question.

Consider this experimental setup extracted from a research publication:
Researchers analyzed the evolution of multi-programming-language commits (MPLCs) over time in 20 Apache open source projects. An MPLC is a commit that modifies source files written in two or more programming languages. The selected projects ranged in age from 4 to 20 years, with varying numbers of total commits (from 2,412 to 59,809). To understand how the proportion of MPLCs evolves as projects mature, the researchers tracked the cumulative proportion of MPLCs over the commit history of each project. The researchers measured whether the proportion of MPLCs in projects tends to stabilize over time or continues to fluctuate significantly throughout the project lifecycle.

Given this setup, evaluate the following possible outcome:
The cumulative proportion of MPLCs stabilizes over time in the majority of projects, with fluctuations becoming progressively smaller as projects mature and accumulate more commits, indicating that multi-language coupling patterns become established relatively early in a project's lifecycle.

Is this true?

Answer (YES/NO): YES